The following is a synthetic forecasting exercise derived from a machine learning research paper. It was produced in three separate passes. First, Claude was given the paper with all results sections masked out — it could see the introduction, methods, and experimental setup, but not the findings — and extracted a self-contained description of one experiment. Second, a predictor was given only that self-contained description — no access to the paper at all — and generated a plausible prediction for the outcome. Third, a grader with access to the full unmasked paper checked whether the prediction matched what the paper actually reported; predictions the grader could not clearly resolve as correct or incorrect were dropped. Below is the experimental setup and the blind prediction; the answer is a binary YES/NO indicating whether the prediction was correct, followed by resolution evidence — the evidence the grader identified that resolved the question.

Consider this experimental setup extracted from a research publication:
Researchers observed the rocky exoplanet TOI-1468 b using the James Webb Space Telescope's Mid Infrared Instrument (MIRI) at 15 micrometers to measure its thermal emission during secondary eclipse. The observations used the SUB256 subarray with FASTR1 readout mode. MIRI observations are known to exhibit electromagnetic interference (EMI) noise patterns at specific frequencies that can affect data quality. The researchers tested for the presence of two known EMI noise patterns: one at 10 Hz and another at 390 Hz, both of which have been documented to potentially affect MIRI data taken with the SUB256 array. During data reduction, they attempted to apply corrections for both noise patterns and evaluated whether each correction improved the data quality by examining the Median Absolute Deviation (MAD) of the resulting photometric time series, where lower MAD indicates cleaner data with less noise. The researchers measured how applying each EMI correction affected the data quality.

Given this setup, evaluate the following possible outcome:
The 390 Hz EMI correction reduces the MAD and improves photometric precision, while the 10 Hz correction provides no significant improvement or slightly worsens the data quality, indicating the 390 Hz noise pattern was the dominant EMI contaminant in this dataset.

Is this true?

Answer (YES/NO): NO